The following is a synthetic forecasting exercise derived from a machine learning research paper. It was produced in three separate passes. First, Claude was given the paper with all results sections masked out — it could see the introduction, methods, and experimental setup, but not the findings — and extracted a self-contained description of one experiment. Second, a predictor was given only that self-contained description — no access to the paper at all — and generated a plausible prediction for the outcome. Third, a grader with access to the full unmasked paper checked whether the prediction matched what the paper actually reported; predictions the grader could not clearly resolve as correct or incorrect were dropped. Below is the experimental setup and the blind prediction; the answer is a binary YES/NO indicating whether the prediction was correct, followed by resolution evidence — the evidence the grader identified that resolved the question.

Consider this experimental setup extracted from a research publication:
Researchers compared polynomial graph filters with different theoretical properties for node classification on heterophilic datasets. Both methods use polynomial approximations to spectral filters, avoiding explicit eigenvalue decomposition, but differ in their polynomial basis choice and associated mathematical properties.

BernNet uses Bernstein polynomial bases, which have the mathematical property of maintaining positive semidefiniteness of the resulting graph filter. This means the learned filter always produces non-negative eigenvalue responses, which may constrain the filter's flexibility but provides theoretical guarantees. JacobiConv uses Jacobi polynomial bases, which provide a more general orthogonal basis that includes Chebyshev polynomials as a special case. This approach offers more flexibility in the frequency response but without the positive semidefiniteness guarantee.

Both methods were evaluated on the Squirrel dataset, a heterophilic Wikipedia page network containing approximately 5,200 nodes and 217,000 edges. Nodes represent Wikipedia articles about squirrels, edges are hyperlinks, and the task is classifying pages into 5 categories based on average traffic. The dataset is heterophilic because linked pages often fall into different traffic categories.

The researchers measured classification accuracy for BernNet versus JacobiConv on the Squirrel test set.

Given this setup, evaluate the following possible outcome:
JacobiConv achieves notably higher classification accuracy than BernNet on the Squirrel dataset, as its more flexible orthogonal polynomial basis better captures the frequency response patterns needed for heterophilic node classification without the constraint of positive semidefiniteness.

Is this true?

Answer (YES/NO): YES